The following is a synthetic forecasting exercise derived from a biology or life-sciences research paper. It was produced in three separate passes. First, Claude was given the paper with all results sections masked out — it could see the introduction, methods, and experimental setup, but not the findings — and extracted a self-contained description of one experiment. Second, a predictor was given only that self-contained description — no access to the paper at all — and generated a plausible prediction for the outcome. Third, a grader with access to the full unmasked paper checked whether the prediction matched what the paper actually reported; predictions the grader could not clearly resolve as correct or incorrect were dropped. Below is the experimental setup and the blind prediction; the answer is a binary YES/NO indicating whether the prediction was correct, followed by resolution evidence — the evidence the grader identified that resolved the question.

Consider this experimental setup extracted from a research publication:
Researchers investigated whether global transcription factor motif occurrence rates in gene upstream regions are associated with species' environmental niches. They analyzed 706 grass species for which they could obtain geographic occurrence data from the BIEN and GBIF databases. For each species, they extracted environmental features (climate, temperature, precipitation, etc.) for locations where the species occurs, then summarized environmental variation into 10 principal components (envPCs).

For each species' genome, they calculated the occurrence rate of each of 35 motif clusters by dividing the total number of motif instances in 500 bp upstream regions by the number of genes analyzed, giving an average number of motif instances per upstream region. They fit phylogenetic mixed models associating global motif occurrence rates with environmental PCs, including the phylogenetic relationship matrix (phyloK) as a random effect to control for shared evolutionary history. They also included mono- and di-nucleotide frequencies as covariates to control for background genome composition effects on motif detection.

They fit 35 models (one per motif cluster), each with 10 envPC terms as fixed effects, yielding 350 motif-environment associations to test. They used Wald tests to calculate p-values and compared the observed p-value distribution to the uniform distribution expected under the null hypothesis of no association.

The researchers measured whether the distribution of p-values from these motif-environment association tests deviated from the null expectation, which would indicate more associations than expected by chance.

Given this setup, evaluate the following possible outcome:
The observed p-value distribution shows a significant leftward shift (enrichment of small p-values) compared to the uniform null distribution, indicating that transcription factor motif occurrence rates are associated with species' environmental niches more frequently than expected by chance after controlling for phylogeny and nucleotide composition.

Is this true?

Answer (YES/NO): YES